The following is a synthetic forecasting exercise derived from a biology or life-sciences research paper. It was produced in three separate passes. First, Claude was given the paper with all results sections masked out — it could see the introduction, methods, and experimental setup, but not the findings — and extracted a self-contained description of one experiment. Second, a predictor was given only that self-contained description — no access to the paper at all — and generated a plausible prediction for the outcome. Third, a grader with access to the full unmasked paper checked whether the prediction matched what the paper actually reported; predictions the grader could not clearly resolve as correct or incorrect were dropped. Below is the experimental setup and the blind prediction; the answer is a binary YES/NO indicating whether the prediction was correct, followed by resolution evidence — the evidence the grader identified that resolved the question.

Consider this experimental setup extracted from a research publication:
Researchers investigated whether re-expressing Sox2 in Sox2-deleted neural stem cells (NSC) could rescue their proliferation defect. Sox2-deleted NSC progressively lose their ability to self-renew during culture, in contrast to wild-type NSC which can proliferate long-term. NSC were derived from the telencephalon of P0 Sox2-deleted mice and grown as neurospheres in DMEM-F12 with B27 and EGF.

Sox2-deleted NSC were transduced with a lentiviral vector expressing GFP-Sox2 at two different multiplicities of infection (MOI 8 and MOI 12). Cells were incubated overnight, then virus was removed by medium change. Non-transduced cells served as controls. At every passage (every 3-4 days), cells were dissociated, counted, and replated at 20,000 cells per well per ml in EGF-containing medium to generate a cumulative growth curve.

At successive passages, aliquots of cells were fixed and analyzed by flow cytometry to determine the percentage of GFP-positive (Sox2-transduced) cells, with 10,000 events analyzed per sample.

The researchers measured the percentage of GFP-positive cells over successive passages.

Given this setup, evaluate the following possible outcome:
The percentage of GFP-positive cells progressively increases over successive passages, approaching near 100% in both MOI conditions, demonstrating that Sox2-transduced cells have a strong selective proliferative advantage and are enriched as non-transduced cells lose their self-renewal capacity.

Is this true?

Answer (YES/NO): YES